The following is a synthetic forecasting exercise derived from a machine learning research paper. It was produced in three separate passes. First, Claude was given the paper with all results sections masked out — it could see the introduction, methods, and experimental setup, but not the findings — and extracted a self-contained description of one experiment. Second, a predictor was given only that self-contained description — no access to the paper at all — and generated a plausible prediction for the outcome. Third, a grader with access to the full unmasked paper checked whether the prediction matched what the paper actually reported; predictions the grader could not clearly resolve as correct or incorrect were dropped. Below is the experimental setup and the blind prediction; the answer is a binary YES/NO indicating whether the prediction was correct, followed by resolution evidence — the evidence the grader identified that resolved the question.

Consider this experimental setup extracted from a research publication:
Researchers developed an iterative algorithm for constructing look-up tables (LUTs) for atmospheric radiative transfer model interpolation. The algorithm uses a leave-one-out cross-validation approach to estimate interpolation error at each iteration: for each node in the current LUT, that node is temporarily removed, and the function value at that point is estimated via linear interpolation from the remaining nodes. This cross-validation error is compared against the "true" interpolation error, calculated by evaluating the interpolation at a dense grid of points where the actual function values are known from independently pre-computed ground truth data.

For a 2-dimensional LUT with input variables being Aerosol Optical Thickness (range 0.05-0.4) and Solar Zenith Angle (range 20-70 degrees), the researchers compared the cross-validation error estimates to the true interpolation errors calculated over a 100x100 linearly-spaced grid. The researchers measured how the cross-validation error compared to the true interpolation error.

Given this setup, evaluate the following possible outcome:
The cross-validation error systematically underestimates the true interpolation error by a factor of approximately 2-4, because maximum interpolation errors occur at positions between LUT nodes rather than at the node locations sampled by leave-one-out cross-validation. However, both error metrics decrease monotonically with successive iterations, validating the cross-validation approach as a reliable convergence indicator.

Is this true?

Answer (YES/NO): NO